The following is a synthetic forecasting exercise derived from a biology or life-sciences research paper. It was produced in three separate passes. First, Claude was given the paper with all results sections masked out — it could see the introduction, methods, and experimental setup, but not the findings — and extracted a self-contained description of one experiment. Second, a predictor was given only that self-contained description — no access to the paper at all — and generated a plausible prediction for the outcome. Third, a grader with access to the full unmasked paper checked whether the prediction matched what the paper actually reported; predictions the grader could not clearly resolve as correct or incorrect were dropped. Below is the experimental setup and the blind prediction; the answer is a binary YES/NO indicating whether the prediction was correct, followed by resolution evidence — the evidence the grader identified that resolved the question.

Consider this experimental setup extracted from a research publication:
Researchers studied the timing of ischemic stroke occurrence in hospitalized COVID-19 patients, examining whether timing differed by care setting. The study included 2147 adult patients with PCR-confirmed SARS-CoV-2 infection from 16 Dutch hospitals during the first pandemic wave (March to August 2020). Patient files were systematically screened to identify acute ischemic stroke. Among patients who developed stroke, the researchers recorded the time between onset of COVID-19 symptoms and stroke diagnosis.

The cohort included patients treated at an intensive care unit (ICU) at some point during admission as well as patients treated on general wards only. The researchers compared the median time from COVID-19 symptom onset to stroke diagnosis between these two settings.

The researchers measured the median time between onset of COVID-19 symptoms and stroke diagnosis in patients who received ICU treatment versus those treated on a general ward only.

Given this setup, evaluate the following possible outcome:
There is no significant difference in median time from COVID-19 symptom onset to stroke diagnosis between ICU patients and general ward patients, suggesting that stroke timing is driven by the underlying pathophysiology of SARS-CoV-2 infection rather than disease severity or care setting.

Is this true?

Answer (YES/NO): NO